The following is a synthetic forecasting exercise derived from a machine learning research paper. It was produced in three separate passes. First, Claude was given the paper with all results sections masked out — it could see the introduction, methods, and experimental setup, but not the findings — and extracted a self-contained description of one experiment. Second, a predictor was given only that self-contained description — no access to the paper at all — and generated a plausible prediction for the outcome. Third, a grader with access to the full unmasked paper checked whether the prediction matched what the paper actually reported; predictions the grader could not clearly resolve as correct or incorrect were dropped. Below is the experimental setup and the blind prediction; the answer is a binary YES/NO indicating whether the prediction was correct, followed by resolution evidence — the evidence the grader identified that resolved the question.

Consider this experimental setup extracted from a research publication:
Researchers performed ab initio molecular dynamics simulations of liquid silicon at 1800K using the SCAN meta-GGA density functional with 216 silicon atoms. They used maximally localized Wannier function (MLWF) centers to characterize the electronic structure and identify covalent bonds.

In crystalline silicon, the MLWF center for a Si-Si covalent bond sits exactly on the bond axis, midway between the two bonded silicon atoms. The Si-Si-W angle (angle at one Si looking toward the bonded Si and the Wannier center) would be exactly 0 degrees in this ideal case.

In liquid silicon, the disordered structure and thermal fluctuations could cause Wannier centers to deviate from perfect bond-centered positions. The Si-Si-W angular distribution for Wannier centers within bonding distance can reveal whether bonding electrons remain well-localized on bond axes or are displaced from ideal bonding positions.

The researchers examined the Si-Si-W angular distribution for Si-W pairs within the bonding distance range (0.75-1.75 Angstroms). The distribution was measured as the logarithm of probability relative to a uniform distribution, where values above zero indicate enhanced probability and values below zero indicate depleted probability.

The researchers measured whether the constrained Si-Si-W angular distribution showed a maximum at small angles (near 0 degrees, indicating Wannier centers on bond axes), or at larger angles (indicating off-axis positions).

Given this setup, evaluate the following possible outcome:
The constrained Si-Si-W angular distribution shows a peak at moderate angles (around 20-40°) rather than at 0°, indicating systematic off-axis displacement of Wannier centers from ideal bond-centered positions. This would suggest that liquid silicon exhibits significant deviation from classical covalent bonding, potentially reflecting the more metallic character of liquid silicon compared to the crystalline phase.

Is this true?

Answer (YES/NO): NO